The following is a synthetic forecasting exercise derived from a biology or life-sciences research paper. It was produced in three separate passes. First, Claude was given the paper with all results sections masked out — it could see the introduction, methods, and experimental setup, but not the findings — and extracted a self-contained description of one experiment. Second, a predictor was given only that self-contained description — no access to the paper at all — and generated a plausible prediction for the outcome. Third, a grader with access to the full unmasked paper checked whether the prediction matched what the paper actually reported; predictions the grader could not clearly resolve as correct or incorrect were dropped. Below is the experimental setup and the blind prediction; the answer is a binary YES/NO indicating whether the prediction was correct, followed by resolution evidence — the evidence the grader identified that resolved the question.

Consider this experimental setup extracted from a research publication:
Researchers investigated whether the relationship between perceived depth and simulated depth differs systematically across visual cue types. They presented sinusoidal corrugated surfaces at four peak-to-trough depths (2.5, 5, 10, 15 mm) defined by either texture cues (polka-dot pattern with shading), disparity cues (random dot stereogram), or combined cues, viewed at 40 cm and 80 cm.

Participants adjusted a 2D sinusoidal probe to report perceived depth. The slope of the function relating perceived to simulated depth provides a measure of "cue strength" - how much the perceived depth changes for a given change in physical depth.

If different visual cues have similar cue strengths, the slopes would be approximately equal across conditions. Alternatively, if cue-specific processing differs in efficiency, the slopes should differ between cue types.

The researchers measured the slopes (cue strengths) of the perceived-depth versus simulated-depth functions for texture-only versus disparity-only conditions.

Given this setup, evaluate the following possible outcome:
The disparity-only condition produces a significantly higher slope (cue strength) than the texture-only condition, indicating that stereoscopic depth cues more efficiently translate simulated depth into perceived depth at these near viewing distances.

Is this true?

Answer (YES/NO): YES